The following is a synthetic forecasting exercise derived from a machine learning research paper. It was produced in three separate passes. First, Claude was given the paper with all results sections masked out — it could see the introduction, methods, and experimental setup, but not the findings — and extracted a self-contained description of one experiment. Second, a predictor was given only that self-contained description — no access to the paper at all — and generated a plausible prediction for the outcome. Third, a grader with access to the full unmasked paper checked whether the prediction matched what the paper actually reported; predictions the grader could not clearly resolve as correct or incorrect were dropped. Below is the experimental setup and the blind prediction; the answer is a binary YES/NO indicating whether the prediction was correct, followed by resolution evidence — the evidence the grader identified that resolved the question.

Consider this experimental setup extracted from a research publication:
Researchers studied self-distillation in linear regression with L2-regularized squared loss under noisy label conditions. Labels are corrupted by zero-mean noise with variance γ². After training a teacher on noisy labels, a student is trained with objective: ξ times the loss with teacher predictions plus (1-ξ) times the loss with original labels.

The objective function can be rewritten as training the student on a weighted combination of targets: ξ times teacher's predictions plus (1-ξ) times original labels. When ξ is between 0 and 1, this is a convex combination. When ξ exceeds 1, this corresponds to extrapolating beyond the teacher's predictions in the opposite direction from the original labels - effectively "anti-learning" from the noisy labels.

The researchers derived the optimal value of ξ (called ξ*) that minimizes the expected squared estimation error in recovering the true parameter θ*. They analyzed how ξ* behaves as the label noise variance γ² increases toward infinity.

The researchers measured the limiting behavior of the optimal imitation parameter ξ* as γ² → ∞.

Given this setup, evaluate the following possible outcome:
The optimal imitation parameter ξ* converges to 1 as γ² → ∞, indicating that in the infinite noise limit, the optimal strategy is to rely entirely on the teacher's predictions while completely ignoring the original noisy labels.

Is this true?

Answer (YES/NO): NO